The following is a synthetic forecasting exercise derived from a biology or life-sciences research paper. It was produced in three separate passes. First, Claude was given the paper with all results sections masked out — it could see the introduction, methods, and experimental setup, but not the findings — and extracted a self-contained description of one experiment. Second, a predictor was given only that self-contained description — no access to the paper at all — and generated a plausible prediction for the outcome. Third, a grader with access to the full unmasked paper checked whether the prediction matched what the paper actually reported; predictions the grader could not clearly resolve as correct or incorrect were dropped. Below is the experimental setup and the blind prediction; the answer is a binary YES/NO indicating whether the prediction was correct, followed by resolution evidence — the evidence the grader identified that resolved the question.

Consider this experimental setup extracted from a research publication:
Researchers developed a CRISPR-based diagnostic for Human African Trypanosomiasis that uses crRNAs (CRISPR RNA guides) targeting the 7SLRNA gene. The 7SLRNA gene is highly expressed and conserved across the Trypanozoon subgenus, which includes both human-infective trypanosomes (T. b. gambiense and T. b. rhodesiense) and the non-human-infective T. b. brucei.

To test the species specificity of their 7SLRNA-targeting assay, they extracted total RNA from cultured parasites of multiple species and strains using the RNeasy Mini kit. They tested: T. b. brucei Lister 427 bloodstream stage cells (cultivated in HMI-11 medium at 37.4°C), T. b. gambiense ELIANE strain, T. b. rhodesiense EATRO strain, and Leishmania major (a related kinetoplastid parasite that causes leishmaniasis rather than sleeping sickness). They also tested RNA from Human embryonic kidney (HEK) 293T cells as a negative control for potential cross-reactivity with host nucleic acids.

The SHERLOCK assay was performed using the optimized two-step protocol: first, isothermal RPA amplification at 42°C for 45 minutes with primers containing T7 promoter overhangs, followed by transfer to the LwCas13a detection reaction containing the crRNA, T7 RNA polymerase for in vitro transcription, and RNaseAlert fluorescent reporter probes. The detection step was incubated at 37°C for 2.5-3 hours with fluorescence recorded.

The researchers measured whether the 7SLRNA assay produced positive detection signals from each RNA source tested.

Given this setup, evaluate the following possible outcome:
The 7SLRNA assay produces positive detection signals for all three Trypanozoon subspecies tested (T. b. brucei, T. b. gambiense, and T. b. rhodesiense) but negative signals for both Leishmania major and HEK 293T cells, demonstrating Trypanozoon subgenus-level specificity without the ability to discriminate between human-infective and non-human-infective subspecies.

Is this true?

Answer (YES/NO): YES